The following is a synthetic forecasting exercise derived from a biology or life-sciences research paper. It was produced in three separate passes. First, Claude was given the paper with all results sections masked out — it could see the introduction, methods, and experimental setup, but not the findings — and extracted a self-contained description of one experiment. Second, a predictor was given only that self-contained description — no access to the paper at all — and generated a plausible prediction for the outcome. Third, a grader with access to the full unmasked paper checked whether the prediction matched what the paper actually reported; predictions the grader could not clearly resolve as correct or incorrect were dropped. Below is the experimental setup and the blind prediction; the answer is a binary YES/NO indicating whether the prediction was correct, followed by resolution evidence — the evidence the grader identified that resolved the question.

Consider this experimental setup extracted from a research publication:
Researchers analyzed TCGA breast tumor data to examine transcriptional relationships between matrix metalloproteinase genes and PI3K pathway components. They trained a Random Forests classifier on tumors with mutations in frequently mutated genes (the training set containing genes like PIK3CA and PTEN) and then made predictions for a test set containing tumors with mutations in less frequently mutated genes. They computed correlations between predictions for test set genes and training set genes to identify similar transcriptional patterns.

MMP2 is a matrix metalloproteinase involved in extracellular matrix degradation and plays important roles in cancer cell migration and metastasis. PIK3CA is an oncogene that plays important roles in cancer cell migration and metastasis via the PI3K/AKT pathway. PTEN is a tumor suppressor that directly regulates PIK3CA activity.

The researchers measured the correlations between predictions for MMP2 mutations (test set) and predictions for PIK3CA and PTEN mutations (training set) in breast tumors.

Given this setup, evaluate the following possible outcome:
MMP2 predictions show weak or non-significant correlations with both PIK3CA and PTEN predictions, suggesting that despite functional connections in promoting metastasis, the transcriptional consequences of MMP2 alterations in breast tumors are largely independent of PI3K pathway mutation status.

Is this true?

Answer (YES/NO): NO